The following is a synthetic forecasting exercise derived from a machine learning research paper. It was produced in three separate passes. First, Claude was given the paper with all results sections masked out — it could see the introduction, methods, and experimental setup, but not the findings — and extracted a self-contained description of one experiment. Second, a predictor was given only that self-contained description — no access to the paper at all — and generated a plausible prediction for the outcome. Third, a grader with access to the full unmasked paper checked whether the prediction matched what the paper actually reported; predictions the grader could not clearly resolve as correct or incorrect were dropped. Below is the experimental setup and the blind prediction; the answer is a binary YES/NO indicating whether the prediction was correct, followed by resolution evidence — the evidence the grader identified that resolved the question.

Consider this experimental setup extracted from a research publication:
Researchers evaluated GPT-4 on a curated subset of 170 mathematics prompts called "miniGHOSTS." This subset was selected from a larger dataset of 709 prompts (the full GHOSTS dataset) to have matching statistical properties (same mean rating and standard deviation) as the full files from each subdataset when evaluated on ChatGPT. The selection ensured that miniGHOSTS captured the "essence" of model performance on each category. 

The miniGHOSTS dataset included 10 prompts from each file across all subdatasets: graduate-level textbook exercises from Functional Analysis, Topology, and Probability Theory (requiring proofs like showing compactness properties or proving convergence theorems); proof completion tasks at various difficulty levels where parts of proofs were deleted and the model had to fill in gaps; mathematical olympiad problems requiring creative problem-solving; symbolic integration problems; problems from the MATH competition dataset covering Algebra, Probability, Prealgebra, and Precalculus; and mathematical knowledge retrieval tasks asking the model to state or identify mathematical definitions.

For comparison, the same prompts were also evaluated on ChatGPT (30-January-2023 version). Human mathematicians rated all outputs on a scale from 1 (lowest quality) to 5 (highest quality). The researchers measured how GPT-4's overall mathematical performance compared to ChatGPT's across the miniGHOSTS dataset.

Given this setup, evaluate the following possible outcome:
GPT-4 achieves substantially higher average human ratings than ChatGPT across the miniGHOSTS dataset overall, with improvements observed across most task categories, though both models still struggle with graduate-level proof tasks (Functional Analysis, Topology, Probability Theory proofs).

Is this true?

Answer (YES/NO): NO